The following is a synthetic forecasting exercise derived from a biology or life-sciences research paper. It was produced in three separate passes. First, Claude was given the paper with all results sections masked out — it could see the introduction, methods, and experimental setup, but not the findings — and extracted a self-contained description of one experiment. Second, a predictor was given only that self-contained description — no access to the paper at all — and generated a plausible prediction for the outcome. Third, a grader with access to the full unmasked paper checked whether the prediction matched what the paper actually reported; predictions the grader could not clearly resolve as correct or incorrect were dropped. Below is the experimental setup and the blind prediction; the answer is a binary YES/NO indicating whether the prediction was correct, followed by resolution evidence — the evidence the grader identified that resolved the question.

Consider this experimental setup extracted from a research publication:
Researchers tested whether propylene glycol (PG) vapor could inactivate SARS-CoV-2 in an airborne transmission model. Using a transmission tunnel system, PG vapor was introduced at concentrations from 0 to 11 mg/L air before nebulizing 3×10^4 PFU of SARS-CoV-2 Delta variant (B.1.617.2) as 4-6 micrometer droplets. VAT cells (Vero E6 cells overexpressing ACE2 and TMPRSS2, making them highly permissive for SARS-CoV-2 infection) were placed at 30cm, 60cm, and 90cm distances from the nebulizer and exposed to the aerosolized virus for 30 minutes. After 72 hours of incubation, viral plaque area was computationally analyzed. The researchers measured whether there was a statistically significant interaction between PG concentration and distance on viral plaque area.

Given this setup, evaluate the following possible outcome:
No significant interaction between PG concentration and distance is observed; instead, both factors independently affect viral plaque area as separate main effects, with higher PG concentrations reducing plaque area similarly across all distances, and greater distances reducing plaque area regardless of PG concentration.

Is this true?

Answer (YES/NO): NO